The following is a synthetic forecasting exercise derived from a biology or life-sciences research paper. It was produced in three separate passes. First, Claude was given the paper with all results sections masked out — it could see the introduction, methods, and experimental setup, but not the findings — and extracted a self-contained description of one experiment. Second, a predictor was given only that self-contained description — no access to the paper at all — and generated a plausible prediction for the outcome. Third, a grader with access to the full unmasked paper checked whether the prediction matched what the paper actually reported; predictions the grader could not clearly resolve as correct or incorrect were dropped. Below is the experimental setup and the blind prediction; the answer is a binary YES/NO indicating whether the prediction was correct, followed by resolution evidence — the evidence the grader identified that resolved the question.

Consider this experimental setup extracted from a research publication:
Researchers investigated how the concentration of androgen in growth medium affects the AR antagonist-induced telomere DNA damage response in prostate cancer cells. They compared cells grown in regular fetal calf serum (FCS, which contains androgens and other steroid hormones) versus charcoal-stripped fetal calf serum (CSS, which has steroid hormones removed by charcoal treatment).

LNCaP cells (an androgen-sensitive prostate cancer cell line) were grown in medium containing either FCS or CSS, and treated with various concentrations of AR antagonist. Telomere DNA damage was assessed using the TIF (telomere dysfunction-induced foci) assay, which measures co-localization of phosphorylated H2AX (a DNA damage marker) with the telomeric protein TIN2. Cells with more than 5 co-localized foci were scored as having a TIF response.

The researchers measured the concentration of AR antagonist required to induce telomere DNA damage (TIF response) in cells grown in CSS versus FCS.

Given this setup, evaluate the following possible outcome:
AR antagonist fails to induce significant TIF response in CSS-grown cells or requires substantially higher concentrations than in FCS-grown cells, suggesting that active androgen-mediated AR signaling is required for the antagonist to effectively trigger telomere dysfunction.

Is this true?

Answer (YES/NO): NO